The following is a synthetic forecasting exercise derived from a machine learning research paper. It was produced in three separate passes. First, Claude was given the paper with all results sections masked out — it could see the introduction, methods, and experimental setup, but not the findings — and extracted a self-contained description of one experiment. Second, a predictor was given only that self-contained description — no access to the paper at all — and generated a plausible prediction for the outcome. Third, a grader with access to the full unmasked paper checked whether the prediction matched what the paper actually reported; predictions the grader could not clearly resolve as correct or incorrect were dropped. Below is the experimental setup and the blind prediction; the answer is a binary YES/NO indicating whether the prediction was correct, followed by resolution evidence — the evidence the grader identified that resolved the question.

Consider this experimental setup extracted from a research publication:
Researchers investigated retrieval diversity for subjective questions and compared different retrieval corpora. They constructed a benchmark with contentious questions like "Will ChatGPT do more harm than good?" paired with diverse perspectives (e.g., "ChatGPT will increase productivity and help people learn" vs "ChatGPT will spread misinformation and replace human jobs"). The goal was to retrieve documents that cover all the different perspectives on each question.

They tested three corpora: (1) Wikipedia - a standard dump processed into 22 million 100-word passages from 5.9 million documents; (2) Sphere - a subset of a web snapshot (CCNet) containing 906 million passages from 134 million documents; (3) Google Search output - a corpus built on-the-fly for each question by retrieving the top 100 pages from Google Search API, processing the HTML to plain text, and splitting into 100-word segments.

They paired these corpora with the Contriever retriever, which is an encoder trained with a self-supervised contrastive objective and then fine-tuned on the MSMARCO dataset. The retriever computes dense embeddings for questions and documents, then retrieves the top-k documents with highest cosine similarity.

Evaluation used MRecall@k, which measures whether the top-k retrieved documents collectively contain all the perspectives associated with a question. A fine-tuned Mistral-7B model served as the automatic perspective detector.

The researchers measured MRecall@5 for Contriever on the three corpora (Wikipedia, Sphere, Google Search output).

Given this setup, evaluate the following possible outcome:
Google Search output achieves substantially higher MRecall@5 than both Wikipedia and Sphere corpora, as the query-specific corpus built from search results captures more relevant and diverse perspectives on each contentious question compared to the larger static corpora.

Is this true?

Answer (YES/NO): NO